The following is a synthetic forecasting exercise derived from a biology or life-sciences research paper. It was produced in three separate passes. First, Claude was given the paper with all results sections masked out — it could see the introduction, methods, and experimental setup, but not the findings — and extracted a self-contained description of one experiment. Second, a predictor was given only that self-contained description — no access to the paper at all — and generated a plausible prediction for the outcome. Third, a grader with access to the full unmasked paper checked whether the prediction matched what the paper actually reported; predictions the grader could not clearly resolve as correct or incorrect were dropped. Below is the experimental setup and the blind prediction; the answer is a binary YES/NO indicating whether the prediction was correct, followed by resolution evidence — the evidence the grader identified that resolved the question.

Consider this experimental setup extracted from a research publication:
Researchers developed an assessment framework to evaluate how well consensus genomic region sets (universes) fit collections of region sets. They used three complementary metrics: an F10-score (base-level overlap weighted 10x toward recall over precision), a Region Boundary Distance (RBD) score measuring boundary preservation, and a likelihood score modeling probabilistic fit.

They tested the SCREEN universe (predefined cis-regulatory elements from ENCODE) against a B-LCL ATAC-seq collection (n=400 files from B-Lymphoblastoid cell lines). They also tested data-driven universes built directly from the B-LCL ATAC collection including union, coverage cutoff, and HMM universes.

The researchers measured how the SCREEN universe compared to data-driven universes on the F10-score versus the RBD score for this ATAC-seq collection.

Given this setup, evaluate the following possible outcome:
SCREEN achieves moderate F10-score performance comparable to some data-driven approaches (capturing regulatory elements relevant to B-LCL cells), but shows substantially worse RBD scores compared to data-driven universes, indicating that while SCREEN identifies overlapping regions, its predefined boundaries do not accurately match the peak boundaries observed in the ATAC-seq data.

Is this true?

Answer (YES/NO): NO